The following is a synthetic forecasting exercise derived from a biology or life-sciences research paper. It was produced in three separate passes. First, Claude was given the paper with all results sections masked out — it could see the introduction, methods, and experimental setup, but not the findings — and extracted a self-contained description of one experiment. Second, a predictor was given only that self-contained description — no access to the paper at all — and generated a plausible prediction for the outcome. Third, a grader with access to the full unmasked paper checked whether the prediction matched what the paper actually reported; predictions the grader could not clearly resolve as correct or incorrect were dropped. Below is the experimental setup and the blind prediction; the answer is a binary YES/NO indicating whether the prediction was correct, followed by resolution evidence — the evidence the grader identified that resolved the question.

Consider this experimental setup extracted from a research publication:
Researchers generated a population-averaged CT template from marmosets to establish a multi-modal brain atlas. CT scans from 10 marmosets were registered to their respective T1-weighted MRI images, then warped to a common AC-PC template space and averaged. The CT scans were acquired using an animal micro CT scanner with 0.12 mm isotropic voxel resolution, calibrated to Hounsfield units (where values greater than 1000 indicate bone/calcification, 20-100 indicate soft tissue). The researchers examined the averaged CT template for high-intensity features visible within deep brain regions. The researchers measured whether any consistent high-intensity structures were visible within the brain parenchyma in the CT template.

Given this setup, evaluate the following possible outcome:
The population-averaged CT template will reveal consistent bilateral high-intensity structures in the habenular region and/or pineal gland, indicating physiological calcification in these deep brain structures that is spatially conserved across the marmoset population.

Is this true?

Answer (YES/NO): NO